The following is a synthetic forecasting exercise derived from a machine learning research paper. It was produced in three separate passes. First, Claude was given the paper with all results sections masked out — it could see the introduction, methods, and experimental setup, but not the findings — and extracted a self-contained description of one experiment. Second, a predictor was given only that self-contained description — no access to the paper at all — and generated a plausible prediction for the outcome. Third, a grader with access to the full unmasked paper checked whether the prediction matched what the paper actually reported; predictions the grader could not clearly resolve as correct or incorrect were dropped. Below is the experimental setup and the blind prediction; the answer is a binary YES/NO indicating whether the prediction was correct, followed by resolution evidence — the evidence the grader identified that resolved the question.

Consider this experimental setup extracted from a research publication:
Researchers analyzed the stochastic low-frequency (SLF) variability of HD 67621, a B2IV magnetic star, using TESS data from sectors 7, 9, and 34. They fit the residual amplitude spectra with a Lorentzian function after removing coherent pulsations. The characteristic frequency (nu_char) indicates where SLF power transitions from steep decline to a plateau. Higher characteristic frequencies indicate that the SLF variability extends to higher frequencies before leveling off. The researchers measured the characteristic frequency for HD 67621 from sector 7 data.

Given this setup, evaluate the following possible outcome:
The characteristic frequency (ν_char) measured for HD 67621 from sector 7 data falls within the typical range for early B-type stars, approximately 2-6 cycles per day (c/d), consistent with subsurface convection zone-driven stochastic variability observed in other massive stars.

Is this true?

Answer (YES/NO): NO